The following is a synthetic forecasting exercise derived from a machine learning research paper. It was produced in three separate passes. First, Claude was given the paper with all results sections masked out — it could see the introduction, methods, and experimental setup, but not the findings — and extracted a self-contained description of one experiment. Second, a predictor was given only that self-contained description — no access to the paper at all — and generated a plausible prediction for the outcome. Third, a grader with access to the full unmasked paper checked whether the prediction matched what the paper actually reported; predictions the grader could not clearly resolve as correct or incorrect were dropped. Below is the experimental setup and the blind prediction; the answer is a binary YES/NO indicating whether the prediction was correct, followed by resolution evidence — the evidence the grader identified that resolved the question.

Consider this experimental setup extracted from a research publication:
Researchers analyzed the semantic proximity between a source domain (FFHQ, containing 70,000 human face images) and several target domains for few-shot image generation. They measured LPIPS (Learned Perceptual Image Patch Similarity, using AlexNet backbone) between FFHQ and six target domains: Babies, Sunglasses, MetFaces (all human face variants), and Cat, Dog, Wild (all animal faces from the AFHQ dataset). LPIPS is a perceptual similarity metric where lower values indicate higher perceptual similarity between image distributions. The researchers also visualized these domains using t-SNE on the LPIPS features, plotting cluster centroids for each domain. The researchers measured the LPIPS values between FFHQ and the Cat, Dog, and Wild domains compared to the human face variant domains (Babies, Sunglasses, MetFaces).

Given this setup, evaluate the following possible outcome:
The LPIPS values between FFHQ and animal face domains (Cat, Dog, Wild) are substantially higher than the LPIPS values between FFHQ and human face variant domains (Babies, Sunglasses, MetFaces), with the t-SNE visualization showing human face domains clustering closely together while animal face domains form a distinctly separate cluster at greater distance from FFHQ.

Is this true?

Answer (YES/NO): YES